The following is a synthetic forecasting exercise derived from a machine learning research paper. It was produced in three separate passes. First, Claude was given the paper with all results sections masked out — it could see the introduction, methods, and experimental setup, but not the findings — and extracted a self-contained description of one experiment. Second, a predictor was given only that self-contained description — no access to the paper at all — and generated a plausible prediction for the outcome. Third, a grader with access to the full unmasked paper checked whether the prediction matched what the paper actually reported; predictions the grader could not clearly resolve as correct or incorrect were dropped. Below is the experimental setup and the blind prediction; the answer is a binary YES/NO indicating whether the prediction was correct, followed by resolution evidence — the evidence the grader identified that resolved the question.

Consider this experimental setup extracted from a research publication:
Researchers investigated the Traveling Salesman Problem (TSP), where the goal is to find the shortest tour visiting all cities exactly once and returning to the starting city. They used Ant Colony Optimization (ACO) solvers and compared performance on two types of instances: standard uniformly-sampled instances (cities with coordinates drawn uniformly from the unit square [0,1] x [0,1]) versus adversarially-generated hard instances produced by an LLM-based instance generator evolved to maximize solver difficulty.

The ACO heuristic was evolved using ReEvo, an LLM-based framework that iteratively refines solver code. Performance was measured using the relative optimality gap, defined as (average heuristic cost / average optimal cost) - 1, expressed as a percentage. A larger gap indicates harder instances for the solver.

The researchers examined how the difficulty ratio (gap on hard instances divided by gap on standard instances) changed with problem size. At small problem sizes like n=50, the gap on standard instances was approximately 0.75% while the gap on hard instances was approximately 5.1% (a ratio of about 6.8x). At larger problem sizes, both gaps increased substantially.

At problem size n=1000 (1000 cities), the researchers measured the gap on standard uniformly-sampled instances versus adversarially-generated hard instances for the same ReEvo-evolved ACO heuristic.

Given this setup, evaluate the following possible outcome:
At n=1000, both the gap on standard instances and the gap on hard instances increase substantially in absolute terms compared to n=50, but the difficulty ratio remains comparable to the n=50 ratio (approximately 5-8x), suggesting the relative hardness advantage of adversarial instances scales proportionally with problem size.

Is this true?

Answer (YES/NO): NO